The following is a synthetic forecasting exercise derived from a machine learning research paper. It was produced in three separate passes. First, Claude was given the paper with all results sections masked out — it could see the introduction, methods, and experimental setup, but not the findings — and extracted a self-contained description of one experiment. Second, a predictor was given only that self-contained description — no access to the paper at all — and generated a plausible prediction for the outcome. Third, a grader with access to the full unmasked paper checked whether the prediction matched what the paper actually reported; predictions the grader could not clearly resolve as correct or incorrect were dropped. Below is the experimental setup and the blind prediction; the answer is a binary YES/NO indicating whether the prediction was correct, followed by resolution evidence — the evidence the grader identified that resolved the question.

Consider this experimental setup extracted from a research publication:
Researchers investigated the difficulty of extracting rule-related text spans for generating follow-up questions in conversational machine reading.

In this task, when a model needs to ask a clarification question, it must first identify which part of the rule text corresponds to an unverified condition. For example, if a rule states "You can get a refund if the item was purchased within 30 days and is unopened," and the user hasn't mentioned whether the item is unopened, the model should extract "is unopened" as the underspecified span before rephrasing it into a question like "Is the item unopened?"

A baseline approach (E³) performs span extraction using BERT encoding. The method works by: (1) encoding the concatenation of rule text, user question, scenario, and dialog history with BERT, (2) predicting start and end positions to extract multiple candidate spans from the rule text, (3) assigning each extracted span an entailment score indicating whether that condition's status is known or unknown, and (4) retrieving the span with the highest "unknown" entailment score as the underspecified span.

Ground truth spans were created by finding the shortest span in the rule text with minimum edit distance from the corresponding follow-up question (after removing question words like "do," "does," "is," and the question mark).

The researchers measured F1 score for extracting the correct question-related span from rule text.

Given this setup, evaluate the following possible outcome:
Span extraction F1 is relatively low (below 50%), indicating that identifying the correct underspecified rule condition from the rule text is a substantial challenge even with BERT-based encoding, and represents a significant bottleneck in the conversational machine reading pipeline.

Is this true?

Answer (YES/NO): NO